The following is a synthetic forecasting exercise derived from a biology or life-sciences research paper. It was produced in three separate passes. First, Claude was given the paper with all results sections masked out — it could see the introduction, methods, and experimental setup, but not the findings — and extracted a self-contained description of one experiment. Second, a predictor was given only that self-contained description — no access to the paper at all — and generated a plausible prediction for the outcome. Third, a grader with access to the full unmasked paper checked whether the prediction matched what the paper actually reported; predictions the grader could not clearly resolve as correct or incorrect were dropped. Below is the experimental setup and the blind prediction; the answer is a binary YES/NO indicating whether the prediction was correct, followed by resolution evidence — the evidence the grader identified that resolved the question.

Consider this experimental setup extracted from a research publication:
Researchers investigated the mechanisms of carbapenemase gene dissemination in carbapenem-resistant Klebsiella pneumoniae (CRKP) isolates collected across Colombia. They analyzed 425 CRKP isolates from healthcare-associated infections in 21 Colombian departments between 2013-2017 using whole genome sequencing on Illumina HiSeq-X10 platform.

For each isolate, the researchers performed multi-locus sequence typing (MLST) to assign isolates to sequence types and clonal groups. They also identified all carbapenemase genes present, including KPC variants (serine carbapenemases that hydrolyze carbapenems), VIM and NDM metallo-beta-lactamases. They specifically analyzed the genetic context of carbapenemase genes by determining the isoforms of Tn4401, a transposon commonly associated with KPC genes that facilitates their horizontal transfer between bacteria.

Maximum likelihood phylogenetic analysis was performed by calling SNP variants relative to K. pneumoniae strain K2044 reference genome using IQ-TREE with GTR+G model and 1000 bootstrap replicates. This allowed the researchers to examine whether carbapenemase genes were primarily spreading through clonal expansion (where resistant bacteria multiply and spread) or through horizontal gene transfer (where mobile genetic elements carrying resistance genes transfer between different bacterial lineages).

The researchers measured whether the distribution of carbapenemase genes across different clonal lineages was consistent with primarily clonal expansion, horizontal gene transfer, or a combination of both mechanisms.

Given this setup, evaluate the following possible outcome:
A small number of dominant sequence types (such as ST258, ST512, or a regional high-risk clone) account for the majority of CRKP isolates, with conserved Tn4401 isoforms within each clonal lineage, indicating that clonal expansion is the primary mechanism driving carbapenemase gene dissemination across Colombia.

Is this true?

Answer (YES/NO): NO